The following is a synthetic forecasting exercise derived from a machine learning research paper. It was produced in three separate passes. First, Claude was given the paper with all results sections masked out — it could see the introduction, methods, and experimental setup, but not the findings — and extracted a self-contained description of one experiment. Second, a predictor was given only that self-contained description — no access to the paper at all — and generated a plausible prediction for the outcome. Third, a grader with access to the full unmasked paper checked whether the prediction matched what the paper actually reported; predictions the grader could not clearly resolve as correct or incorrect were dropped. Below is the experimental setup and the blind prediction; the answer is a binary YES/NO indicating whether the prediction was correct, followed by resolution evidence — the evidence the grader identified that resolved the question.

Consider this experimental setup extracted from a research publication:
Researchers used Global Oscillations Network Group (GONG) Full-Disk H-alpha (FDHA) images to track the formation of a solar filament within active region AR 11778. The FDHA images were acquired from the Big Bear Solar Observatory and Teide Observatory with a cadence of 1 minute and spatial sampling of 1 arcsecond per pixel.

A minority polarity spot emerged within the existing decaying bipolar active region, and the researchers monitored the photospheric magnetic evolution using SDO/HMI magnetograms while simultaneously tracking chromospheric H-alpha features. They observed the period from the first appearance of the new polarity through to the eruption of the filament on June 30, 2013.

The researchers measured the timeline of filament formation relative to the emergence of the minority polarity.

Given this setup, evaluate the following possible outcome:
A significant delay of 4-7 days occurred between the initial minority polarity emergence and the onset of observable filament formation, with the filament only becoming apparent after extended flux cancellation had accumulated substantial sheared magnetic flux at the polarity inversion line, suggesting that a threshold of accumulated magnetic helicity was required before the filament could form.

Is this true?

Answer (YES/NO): NO